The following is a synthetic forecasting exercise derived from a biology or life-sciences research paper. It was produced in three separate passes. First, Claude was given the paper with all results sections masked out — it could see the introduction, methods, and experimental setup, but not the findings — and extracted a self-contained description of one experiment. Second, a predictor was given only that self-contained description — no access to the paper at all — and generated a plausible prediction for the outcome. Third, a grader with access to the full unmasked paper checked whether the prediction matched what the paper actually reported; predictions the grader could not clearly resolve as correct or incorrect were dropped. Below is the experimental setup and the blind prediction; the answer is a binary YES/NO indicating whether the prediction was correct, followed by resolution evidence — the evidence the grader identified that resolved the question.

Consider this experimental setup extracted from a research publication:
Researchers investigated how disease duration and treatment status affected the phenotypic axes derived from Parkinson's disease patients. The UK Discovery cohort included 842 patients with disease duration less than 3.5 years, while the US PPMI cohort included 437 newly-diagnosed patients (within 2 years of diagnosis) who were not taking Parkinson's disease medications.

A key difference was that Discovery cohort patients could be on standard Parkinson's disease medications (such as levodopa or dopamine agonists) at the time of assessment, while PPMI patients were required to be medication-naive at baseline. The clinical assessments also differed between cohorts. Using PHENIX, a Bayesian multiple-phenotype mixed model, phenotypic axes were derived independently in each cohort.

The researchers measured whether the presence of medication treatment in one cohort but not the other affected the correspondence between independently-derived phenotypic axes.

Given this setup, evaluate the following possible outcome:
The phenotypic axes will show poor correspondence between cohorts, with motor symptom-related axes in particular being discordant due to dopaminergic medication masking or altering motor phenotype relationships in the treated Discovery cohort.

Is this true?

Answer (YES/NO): NO